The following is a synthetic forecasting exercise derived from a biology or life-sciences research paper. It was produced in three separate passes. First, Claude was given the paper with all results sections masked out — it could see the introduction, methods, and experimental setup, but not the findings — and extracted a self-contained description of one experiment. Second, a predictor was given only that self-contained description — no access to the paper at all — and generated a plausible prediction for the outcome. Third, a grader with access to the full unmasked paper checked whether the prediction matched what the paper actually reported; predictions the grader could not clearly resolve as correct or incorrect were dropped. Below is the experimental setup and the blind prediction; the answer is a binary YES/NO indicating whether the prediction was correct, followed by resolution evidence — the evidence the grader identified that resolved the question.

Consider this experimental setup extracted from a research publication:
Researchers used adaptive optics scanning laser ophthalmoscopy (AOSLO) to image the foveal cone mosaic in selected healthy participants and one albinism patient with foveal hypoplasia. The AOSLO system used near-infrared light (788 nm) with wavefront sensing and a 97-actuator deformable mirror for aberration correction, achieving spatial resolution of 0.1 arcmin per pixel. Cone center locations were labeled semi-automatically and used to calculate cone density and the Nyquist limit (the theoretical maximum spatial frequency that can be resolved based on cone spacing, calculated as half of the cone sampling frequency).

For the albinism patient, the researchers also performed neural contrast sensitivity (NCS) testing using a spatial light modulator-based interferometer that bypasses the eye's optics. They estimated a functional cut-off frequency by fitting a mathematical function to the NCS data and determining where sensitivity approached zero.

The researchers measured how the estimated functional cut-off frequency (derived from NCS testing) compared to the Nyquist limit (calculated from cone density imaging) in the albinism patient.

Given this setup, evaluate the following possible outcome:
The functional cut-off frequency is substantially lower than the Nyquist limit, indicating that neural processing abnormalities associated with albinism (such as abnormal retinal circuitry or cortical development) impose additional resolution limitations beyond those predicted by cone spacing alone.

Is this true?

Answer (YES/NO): YES